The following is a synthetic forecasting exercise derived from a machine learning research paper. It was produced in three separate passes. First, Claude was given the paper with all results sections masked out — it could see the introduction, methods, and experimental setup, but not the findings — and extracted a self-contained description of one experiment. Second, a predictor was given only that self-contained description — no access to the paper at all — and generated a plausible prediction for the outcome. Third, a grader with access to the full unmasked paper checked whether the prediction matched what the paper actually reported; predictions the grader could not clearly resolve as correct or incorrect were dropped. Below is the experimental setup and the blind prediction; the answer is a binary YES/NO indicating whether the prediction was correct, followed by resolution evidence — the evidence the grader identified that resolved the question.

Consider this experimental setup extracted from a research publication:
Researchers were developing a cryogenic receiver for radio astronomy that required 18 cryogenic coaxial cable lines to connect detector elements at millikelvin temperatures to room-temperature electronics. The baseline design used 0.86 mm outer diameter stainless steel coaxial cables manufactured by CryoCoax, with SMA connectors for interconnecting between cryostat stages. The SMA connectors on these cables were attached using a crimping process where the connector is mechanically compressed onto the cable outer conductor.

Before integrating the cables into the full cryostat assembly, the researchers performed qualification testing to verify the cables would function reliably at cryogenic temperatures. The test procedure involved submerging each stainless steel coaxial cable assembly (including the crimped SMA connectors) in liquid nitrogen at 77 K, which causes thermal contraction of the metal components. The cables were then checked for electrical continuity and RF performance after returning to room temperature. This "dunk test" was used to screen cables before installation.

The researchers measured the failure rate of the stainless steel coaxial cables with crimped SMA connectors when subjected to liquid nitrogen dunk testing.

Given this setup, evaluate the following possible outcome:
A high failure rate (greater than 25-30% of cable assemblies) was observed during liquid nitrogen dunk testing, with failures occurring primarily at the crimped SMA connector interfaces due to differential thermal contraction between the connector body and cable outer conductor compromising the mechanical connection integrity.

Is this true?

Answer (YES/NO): YES